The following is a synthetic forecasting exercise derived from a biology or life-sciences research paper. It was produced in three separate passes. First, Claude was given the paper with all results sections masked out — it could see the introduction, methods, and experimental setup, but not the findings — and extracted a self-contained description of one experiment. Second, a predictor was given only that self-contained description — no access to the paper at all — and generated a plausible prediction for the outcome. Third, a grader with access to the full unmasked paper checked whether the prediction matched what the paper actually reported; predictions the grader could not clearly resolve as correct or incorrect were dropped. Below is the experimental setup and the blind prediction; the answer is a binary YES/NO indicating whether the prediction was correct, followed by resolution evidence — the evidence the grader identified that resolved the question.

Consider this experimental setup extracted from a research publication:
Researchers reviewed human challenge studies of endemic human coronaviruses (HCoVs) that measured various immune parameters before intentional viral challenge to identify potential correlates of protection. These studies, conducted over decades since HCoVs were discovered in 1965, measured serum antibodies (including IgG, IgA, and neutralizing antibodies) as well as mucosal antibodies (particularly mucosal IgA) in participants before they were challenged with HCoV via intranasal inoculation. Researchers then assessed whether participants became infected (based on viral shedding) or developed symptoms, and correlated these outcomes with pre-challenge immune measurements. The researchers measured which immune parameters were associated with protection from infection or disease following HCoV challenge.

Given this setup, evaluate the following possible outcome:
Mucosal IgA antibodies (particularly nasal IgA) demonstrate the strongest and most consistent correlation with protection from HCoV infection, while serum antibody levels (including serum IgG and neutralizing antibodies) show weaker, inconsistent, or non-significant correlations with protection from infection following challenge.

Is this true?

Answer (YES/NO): NO